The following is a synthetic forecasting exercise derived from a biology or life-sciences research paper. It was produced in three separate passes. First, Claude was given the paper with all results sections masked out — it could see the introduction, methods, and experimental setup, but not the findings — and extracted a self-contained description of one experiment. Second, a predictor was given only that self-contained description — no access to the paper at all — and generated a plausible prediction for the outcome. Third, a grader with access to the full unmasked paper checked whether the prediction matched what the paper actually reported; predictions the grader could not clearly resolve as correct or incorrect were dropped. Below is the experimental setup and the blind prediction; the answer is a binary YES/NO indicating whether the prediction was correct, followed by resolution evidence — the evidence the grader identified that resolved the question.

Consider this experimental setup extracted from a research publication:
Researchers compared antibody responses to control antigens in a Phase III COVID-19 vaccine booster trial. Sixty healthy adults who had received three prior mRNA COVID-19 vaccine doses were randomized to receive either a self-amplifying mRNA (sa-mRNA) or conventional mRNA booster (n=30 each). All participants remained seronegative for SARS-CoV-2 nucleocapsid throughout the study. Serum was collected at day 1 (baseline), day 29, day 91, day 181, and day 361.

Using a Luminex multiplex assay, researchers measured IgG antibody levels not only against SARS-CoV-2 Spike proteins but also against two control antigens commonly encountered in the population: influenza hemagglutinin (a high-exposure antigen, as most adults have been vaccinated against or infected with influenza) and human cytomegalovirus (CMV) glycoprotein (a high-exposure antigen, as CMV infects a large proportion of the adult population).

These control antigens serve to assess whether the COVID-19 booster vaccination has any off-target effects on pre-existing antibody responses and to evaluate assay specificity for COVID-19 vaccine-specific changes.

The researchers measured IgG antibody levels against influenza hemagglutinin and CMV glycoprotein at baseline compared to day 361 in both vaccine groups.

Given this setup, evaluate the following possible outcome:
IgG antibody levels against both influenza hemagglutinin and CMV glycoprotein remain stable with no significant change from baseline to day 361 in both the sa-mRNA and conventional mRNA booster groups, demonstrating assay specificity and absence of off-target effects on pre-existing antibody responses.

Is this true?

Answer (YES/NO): YES